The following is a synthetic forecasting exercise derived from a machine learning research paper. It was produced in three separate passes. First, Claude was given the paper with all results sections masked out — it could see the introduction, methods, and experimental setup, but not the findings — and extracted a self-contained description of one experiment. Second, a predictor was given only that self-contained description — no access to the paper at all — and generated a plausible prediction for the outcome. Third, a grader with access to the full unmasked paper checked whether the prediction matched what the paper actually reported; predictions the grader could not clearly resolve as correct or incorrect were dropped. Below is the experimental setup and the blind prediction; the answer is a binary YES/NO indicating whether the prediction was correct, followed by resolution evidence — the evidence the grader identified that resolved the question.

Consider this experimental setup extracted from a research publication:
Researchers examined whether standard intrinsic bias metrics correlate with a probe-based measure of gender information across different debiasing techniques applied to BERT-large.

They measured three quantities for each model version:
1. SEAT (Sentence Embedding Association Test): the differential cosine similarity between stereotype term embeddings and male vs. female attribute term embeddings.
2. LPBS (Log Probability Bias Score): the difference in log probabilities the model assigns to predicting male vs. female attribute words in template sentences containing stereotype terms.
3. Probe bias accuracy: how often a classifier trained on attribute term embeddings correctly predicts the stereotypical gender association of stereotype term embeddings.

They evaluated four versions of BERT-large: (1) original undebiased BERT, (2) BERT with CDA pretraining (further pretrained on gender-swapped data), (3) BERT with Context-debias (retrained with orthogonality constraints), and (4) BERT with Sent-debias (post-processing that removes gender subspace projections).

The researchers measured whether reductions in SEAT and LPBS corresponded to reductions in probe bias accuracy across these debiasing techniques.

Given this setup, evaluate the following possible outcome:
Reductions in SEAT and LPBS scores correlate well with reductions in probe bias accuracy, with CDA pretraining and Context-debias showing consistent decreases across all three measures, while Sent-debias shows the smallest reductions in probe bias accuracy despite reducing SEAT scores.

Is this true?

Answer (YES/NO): NO